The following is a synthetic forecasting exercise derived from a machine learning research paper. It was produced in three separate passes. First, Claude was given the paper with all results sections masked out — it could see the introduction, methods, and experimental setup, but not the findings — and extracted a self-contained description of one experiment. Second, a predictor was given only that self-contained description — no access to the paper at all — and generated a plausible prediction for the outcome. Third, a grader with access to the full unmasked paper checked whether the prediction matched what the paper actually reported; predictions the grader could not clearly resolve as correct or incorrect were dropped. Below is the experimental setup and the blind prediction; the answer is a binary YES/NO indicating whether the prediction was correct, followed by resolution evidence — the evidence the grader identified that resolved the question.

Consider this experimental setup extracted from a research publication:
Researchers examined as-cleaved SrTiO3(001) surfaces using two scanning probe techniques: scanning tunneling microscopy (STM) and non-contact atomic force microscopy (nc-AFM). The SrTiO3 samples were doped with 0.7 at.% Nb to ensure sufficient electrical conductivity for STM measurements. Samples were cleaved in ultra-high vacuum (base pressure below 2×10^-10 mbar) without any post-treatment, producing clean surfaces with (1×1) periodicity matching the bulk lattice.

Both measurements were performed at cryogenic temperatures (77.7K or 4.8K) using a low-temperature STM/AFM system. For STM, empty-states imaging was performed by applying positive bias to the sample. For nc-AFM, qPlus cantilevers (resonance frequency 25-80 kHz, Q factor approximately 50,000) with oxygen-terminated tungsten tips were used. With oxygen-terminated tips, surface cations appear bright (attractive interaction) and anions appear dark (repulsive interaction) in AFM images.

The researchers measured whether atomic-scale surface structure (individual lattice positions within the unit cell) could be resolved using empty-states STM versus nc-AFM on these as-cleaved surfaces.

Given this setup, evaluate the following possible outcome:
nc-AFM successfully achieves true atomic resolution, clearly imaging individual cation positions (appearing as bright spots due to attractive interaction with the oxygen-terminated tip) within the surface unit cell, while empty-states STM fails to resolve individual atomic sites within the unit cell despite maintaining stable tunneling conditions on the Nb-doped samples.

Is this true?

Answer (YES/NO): YES